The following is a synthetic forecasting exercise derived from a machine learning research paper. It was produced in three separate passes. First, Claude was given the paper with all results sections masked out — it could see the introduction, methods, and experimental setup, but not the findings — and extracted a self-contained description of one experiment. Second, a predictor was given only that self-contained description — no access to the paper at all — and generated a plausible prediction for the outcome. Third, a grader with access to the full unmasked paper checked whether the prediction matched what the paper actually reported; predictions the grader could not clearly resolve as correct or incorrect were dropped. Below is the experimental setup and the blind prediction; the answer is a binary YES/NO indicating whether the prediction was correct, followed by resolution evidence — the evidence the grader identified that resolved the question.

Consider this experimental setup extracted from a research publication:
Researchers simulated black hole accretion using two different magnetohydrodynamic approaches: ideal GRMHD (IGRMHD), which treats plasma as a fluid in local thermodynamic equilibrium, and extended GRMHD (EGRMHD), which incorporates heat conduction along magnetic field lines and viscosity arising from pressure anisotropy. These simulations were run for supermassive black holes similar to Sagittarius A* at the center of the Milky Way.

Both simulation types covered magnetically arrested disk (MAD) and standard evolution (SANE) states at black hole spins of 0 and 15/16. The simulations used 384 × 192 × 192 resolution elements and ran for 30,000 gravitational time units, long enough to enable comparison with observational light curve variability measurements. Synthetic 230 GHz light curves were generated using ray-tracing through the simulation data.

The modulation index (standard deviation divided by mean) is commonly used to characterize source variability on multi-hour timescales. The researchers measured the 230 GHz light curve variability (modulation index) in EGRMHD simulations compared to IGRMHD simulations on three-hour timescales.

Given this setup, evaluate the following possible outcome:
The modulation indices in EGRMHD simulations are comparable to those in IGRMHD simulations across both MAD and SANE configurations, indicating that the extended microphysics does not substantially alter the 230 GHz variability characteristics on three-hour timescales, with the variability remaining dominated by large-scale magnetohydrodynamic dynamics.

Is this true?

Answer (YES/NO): NO